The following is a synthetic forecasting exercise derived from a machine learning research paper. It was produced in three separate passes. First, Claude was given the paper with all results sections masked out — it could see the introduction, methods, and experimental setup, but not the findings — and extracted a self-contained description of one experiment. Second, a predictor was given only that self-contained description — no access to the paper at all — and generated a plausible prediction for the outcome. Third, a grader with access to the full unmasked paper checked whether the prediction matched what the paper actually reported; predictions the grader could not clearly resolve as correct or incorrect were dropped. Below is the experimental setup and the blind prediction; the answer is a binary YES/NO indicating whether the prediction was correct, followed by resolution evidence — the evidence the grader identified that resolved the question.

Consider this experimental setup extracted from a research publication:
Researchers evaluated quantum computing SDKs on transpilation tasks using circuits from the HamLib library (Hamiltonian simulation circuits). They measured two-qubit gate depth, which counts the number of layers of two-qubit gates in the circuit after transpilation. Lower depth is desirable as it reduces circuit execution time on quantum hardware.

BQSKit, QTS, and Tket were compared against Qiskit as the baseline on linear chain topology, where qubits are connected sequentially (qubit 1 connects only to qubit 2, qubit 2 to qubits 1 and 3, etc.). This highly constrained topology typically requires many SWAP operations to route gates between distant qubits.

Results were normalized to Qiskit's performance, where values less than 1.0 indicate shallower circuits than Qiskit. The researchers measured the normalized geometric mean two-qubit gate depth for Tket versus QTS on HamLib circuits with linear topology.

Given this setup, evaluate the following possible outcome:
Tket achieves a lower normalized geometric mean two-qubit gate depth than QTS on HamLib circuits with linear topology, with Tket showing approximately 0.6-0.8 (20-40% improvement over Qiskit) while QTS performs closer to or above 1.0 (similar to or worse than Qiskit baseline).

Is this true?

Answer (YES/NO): NO